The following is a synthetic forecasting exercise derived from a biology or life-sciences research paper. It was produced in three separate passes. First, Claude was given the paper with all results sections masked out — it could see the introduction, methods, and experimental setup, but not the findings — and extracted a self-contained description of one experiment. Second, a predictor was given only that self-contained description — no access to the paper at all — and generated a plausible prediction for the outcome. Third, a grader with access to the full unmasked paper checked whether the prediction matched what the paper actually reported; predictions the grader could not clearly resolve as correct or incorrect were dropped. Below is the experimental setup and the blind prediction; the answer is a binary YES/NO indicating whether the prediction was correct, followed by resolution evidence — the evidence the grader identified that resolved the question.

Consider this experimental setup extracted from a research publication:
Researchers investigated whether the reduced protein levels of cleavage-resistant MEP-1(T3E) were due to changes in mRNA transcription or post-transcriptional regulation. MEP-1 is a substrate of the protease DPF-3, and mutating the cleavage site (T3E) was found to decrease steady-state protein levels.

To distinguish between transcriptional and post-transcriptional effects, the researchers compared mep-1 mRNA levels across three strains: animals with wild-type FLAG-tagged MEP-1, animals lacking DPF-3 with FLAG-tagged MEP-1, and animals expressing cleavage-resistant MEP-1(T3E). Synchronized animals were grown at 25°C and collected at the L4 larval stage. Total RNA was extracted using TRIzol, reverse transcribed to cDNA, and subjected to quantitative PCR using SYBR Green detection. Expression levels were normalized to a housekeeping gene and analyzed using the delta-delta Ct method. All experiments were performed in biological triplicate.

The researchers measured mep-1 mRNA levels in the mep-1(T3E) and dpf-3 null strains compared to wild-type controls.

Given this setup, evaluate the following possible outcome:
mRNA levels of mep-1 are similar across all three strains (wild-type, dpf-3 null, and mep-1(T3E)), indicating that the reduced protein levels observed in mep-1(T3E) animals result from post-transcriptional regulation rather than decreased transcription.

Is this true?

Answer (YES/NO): YES